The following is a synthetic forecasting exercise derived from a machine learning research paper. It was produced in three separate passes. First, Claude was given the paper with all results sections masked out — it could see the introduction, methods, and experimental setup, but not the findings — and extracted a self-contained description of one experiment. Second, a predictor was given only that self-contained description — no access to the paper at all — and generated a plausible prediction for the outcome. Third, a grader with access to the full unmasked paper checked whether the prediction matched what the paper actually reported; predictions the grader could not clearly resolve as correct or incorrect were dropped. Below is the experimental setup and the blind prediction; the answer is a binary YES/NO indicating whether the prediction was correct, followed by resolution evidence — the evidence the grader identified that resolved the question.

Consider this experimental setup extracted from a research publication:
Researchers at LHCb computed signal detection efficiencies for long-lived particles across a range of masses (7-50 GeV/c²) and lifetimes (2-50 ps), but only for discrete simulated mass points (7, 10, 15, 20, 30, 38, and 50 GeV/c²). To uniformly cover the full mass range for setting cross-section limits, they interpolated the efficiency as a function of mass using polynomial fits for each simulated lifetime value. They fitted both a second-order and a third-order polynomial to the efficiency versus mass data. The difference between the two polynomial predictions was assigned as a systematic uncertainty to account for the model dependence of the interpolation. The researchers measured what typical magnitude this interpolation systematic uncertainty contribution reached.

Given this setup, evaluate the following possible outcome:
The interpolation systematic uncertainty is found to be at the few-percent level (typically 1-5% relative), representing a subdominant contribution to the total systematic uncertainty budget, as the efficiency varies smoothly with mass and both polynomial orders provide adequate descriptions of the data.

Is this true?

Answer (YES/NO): NO